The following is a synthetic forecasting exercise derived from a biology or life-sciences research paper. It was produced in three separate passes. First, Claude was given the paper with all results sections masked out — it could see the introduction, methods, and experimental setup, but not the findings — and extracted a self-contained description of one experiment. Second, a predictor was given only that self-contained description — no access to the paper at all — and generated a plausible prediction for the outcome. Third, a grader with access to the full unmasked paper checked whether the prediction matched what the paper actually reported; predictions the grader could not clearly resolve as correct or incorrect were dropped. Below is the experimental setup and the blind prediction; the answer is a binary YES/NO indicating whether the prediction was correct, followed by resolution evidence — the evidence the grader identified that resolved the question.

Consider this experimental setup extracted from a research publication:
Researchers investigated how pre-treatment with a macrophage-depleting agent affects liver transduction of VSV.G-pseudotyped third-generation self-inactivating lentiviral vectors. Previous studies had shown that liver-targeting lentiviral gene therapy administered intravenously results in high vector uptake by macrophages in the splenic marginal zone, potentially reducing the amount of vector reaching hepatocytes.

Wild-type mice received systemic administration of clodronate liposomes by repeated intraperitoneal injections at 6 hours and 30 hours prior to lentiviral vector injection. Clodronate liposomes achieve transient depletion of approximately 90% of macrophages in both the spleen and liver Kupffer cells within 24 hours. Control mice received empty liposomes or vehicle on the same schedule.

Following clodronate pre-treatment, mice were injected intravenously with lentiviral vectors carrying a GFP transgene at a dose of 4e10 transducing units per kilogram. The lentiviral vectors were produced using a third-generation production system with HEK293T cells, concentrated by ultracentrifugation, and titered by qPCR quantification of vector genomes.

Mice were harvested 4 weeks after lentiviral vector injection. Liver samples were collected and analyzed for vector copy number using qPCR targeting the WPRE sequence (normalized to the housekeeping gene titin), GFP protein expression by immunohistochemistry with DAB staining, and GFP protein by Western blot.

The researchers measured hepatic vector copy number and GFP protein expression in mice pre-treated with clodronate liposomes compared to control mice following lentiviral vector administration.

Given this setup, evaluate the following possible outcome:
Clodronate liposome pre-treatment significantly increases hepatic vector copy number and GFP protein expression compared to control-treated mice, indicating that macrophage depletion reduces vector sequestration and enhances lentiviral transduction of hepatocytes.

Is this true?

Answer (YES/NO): YES